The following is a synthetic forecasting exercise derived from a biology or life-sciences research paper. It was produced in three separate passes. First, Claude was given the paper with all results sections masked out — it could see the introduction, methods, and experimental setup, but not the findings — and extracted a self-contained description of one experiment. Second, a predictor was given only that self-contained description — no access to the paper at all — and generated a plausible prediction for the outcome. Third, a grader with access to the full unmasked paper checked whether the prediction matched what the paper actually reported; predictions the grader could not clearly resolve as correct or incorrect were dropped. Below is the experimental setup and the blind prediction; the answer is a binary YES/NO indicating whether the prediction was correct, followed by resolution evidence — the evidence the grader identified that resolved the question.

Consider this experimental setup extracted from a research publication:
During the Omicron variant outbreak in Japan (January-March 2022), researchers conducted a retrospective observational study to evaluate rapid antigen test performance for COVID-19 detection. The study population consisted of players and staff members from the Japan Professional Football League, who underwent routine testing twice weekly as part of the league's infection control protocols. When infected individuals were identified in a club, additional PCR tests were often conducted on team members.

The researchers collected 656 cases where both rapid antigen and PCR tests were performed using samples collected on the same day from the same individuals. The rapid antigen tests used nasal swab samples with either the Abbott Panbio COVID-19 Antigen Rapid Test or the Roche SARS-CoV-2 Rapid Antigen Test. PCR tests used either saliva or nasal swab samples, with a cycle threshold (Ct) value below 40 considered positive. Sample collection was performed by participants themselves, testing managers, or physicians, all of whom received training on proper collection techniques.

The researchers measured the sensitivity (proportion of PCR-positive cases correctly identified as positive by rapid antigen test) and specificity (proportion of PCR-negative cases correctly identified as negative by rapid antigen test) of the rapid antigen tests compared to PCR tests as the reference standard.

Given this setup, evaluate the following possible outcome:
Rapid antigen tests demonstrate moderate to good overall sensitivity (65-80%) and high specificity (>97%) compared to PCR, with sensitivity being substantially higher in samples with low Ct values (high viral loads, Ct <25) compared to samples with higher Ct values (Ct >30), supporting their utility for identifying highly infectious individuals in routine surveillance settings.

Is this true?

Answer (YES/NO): NO